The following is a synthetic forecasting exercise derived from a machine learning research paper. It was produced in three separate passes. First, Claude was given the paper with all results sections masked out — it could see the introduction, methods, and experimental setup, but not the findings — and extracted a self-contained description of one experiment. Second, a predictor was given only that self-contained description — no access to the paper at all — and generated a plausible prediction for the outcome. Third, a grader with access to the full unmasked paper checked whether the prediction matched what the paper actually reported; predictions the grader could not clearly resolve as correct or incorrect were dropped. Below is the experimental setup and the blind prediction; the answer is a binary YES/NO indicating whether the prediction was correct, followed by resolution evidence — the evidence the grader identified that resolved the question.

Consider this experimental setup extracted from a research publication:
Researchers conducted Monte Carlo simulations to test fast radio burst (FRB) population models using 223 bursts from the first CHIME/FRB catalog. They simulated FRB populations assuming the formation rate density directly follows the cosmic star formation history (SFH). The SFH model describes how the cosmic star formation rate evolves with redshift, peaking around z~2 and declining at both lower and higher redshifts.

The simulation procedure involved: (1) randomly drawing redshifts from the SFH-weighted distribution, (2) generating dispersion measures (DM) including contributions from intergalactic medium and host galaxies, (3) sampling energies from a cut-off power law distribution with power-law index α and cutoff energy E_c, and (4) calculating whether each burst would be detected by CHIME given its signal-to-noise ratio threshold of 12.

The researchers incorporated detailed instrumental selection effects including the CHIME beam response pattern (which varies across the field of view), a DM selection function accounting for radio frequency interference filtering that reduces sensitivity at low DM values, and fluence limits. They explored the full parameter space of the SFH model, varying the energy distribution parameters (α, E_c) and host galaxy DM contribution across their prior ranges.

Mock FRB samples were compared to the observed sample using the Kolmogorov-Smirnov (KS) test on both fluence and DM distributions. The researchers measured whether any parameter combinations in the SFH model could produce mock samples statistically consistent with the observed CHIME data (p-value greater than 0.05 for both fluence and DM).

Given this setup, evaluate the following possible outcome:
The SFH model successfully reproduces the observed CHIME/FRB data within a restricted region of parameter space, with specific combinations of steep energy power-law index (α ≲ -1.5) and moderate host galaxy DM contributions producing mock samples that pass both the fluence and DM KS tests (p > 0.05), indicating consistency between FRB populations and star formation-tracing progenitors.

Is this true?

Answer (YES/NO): YES